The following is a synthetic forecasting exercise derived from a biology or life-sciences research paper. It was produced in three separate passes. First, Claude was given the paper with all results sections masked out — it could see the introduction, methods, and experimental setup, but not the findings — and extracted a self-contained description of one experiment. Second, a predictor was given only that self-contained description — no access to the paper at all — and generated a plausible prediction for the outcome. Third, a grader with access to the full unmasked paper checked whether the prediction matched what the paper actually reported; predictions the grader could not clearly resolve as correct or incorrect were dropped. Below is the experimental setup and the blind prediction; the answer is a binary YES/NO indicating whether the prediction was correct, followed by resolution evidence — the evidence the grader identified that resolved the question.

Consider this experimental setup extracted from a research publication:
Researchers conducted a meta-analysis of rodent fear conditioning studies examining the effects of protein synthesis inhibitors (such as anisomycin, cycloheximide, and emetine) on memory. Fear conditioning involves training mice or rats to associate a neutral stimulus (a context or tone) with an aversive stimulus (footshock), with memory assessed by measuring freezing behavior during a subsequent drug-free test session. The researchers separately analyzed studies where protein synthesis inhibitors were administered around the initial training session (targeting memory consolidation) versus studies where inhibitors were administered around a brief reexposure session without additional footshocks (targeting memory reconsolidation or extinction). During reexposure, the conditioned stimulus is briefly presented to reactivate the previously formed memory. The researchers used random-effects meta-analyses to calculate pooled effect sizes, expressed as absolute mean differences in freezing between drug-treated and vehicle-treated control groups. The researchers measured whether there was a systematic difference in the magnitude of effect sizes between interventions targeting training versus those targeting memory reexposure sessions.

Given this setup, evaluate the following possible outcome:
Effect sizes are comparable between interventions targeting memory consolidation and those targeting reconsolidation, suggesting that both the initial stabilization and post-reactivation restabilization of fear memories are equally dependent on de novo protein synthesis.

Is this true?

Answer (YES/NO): YES